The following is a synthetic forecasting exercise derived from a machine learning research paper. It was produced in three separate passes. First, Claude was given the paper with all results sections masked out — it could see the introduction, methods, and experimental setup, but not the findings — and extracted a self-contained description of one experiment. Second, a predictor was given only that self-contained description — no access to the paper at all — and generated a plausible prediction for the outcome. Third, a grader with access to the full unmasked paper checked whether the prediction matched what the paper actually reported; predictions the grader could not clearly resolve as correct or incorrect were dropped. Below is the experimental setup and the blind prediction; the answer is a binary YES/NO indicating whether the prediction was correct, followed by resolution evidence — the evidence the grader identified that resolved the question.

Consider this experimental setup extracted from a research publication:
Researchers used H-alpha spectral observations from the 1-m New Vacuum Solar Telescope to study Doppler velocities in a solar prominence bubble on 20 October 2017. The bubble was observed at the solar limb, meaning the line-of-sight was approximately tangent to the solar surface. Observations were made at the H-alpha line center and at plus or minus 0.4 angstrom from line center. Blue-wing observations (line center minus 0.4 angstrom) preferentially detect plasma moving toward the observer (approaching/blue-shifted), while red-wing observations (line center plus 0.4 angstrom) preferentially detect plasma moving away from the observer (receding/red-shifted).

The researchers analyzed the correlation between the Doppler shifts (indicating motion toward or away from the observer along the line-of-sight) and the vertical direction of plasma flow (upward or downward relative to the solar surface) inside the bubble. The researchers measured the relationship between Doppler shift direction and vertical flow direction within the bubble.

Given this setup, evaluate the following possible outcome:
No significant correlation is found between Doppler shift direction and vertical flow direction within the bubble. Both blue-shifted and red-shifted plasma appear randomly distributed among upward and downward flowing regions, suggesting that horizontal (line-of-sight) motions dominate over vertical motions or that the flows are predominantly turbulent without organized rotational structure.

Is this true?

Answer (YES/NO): NO